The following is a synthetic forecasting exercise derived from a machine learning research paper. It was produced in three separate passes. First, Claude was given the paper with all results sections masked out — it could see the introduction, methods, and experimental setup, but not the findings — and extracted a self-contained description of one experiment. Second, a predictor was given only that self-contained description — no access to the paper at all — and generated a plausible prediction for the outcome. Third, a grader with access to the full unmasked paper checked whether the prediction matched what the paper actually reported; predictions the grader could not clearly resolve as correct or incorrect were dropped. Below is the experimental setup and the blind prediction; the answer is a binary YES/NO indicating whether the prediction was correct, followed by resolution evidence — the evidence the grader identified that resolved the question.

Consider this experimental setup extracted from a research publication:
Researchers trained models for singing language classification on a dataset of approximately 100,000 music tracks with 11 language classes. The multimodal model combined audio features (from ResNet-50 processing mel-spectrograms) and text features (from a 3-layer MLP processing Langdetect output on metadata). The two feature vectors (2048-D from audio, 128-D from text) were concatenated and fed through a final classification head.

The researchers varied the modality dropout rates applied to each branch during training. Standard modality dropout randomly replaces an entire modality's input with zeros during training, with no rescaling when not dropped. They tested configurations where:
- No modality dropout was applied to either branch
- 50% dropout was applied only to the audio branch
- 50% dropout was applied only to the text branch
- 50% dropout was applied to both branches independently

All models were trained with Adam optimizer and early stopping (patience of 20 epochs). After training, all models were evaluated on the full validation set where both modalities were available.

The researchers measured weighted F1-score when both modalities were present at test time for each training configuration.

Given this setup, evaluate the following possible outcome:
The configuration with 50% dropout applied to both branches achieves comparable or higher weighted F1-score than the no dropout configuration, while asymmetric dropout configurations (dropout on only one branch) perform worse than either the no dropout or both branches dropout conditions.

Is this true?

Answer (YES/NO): NO